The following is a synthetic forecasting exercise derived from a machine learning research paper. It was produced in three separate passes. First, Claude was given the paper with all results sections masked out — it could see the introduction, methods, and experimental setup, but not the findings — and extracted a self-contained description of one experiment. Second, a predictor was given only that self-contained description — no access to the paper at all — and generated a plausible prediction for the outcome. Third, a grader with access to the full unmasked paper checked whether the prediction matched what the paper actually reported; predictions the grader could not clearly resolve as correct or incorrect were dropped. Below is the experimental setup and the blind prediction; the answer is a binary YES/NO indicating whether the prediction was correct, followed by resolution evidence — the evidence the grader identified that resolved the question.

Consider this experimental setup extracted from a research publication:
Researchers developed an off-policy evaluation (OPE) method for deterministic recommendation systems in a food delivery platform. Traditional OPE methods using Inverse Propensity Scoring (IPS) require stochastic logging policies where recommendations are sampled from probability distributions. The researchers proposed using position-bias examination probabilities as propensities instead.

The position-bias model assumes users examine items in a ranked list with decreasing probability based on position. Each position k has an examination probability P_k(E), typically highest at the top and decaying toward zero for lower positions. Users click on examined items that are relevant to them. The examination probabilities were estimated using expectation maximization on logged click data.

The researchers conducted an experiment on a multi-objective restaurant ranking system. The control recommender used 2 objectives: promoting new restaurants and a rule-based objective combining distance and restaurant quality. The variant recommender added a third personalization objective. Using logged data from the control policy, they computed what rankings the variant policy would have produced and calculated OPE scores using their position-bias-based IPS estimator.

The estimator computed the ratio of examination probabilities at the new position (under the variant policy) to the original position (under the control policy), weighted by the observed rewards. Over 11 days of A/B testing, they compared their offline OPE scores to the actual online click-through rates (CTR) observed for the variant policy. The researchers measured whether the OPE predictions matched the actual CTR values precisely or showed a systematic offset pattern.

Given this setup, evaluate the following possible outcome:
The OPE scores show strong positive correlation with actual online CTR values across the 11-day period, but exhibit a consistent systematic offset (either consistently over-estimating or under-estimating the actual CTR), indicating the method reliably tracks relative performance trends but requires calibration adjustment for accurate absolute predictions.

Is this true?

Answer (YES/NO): YES